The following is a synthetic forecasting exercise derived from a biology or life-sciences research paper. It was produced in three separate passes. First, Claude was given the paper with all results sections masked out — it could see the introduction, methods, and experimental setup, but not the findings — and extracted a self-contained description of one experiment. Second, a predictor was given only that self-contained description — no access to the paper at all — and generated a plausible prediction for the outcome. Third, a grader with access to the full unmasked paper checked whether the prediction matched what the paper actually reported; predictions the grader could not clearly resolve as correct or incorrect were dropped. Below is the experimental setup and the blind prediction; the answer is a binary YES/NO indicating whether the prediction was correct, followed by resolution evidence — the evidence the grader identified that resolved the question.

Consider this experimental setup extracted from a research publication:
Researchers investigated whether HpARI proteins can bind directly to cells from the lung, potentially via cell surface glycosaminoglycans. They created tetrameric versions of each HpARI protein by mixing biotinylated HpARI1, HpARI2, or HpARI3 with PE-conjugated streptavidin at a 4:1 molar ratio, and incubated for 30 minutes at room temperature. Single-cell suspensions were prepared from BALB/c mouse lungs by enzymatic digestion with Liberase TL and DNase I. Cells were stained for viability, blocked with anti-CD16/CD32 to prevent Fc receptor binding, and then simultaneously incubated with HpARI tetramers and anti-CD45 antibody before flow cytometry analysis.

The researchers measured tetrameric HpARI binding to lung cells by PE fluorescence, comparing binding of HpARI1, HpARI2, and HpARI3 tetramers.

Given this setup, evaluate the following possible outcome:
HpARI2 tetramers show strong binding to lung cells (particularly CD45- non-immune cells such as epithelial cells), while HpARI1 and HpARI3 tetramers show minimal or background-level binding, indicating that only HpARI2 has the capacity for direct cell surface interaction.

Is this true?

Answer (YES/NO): NO